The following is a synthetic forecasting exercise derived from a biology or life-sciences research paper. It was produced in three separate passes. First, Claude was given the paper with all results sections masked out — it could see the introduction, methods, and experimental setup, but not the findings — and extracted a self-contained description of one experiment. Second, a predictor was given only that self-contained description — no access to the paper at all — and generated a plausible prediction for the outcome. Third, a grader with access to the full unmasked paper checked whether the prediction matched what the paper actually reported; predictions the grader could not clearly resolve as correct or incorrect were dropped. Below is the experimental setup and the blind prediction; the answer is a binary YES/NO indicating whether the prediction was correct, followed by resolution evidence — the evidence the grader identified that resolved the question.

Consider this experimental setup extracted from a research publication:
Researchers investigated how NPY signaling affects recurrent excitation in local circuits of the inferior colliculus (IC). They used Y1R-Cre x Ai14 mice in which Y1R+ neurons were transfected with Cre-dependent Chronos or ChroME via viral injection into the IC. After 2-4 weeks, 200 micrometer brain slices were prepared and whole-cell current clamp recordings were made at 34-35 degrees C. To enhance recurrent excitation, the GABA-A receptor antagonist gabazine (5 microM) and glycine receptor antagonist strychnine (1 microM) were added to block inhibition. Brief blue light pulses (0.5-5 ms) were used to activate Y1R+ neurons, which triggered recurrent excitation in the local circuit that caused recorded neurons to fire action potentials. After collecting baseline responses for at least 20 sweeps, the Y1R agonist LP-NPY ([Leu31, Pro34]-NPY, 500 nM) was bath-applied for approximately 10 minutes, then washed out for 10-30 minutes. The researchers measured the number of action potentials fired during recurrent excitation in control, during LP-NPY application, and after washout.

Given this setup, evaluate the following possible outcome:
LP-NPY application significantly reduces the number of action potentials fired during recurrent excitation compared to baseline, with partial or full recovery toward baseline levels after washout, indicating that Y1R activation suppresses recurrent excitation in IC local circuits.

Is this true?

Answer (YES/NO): YES